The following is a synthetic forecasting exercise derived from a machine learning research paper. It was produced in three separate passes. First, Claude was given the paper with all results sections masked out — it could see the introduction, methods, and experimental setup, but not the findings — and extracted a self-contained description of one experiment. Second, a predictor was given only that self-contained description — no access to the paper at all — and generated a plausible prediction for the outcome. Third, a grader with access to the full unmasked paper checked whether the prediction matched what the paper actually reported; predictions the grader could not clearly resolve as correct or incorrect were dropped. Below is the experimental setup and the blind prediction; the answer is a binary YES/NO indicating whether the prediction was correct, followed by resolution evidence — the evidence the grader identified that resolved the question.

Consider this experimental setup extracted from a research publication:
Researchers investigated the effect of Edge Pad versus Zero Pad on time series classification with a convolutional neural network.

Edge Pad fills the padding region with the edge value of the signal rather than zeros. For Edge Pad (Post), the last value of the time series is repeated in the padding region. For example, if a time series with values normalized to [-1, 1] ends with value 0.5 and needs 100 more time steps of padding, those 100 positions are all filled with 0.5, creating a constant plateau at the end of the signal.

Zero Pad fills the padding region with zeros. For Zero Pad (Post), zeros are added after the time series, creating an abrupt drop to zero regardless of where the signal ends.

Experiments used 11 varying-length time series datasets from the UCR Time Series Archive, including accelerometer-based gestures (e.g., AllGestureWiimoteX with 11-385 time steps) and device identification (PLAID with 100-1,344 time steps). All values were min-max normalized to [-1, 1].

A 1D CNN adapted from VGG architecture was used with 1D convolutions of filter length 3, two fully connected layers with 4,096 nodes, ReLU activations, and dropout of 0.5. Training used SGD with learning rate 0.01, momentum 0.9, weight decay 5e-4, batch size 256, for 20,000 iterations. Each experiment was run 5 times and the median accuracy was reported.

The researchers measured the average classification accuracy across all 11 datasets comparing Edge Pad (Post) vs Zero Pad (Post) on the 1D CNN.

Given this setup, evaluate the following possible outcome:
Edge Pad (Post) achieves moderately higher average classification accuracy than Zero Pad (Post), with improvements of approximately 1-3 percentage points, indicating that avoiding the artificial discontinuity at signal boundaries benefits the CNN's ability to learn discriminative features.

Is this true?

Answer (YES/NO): NO